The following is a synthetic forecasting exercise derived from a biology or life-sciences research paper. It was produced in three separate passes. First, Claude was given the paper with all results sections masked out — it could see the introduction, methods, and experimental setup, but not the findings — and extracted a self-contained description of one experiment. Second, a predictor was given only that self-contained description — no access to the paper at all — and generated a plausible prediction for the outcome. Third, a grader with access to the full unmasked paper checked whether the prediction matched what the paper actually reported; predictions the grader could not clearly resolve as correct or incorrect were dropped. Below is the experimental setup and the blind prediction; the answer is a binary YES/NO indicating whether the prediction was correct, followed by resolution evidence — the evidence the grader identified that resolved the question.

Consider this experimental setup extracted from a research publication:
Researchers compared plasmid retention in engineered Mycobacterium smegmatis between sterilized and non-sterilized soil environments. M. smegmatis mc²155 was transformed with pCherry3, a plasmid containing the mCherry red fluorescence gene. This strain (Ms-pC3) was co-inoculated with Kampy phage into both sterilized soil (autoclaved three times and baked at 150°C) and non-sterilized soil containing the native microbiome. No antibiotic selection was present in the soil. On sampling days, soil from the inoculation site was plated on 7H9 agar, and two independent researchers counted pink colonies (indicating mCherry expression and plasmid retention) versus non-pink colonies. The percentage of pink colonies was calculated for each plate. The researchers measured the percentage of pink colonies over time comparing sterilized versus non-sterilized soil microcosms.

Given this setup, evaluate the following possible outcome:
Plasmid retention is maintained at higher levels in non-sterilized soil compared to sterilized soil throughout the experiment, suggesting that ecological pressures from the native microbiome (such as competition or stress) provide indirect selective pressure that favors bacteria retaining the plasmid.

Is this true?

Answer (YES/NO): YES